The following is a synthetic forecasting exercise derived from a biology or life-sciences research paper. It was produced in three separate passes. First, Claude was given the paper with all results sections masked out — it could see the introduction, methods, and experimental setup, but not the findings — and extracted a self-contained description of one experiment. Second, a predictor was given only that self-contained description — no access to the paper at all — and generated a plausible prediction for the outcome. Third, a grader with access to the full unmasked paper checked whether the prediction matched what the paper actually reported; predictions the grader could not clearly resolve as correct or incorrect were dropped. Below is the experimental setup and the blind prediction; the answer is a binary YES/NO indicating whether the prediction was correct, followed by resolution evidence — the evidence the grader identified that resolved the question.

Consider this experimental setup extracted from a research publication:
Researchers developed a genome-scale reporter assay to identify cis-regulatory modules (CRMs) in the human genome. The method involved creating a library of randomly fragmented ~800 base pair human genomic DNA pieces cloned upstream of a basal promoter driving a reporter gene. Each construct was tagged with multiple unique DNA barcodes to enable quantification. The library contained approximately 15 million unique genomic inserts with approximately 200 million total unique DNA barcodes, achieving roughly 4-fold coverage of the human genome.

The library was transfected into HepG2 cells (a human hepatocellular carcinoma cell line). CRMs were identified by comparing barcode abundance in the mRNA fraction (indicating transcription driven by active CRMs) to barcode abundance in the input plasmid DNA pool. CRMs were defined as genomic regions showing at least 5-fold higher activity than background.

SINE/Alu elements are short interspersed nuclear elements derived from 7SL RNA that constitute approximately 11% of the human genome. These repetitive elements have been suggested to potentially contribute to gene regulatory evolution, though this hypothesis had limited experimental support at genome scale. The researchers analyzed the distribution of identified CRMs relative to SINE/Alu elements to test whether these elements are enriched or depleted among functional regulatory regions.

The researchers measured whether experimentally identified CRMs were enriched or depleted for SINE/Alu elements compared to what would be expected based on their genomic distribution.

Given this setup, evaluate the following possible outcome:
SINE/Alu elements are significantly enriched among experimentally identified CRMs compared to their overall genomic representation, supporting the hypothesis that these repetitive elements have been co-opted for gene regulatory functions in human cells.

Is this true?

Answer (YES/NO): YES